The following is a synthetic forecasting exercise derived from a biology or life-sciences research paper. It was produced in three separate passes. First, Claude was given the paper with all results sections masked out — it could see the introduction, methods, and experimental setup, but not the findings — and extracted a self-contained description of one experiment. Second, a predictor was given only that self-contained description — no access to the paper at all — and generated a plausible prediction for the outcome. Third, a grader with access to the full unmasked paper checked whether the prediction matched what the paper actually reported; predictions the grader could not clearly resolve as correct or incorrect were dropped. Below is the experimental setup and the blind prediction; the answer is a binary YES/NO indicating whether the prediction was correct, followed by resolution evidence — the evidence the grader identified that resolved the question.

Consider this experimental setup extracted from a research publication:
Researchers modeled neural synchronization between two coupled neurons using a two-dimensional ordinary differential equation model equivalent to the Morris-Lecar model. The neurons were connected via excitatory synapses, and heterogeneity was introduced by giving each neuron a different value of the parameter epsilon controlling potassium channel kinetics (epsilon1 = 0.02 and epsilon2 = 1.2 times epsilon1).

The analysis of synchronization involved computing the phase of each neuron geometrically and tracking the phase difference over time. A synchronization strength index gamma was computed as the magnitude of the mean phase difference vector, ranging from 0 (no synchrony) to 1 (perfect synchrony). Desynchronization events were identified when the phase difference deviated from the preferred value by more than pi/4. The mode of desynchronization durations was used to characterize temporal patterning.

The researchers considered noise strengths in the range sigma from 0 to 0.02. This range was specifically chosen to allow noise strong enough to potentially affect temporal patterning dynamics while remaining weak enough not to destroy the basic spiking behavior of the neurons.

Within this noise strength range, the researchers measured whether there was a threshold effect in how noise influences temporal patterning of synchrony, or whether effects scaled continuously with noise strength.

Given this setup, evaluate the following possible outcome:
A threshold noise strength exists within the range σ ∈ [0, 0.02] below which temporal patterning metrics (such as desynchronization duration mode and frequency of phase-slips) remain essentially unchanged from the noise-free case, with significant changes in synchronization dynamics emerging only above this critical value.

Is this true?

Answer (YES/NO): NO